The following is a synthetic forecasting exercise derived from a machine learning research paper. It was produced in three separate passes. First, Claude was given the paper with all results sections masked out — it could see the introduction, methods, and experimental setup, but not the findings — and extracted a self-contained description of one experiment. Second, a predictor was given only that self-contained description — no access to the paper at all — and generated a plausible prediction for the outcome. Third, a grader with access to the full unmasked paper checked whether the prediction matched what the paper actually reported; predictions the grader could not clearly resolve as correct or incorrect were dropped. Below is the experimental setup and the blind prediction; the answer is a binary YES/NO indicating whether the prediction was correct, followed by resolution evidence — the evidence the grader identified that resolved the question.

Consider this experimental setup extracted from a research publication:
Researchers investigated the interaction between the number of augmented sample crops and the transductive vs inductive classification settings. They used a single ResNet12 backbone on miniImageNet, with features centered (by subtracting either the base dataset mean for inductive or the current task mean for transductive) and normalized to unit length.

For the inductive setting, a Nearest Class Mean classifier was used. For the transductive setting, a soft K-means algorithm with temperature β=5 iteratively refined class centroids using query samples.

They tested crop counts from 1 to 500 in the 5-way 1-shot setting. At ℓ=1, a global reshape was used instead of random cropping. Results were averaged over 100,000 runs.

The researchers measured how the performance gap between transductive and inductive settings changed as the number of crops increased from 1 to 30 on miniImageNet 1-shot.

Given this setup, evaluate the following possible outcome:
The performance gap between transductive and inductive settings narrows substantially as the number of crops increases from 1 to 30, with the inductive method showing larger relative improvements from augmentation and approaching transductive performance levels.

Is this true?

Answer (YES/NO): NO